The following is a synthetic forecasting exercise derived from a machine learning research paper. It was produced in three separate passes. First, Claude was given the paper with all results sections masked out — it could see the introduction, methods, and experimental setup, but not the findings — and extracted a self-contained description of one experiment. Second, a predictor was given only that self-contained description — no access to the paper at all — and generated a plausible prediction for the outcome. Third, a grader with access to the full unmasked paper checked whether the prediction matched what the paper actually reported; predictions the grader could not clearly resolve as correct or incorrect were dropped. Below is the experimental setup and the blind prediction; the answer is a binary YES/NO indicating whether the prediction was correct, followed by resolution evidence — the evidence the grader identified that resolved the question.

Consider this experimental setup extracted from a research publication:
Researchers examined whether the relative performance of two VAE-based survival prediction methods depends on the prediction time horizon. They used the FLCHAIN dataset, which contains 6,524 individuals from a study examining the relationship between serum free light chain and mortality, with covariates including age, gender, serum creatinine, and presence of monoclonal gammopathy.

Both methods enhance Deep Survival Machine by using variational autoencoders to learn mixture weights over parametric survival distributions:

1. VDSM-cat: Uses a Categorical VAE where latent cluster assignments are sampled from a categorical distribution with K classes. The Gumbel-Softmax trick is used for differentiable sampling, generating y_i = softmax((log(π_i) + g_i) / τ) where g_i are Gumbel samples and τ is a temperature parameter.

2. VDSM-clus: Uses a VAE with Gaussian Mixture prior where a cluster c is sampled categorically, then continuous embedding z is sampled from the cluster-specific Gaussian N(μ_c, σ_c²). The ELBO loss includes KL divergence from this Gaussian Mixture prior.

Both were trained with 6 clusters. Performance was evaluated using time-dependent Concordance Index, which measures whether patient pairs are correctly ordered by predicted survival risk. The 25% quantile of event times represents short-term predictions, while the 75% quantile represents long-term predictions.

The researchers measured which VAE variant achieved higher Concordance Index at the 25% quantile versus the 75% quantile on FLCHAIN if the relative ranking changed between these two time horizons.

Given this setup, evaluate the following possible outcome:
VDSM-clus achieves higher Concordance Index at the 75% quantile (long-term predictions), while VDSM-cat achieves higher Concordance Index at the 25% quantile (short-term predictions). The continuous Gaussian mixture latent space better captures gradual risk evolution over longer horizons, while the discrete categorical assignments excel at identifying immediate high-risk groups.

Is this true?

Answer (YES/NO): YES